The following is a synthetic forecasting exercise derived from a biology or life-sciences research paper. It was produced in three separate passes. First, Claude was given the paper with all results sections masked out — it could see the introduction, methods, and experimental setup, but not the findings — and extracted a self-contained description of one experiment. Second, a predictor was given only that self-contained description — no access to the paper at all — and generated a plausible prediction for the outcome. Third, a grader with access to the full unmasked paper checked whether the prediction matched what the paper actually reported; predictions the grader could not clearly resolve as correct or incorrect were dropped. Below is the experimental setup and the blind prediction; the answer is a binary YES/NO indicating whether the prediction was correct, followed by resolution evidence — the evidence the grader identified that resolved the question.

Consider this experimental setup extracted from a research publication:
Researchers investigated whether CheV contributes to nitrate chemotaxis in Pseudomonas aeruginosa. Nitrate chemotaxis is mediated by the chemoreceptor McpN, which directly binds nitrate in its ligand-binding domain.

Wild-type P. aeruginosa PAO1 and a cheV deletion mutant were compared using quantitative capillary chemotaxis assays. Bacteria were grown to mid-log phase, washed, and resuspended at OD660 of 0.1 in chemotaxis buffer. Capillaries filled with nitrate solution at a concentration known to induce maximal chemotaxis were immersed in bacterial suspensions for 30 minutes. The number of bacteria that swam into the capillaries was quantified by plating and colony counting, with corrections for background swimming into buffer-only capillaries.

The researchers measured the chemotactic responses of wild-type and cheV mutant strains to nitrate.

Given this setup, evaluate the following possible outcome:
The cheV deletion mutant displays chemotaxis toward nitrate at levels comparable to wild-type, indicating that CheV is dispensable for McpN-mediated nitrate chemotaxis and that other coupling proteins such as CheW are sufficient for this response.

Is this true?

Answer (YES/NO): NO